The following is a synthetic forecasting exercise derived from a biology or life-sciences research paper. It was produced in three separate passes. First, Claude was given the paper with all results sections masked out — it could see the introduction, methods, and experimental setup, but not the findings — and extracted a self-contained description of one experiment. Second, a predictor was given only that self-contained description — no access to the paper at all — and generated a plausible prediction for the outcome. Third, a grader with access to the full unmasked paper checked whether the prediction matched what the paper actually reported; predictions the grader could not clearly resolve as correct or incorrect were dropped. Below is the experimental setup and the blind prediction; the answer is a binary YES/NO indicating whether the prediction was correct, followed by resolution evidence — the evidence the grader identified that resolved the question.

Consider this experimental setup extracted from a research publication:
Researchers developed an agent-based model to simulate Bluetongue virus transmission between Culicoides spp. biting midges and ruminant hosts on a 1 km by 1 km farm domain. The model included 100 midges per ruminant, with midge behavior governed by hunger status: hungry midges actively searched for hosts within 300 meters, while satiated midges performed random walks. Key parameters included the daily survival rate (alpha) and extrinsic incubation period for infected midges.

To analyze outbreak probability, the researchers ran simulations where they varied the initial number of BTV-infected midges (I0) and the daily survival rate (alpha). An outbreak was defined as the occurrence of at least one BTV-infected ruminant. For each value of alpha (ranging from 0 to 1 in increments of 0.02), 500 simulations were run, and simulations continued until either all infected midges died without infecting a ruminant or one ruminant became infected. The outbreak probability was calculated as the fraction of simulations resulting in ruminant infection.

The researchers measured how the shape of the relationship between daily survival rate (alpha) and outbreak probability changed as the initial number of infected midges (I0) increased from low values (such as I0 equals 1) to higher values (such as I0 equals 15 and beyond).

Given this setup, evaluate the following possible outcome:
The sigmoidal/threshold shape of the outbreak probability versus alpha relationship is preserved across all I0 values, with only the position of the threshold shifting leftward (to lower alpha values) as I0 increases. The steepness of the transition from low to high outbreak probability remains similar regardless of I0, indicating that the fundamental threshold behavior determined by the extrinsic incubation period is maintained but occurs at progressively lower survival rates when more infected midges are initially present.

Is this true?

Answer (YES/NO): NO